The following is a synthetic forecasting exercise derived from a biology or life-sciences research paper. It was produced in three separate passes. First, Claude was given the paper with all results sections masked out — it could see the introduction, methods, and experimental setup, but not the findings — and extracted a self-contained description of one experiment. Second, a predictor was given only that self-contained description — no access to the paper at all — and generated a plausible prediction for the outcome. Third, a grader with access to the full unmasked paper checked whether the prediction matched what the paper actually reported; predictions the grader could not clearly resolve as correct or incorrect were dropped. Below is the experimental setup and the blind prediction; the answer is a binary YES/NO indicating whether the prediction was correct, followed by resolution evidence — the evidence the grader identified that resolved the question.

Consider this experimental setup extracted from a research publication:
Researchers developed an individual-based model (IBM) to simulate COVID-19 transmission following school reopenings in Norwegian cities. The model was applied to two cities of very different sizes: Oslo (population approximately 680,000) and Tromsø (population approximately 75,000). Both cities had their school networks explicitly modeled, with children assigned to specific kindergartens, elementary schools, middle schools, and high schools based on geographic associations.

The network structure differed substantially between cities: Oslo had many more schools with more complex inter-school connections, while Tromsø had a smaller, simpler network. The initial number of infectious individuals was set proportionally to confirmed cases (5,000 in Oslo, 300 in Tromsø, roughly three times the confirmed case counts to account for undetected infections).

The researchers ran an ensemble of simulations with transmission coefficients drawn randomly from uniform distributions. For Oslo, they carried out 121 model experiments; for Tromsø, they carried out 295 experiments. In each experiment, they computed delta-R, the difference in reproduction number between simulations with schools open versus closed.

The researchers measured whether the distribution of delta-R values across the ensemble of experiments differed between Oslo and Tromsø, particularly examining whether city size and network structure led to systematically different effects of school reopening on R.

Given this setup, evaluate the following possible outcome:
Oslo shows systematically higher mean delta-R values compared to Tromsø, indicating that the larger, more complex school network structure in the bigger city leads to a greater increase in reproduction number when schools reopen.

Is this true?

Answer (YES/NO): NO